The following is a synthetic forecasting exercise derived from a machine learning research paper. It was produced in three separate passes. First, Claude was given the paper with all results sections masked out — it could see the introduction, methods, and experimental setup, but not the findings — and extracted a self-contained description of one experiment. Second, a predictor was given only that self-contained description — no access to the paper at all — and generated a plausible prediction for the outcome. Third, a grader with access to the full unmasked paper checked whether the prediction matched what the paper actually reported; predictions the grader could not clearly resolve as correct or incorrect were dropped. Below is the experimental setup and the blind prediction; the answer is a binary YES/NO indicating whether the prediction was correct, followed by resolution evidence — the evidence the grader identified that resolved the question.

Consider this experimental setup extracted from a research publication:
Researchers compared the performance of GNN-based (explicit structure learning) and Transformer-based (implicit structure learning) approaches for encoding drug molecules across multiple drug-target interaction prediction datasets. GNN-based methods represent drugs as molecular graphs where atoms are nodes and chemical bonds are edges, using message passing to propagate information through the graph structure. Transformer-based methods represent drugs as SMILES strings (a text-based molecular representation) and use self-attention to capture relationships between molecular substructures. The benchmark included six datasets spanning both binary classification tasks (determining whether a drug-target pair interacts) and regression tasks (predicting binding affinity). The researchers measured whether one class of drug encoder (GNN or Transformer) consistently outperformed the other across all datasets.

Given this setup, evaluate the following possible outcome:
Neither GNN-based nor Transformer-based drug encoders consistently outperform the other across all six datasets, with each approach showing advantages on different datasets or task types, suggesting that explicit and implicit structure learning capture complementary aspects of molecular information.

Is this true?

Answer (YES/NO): YES